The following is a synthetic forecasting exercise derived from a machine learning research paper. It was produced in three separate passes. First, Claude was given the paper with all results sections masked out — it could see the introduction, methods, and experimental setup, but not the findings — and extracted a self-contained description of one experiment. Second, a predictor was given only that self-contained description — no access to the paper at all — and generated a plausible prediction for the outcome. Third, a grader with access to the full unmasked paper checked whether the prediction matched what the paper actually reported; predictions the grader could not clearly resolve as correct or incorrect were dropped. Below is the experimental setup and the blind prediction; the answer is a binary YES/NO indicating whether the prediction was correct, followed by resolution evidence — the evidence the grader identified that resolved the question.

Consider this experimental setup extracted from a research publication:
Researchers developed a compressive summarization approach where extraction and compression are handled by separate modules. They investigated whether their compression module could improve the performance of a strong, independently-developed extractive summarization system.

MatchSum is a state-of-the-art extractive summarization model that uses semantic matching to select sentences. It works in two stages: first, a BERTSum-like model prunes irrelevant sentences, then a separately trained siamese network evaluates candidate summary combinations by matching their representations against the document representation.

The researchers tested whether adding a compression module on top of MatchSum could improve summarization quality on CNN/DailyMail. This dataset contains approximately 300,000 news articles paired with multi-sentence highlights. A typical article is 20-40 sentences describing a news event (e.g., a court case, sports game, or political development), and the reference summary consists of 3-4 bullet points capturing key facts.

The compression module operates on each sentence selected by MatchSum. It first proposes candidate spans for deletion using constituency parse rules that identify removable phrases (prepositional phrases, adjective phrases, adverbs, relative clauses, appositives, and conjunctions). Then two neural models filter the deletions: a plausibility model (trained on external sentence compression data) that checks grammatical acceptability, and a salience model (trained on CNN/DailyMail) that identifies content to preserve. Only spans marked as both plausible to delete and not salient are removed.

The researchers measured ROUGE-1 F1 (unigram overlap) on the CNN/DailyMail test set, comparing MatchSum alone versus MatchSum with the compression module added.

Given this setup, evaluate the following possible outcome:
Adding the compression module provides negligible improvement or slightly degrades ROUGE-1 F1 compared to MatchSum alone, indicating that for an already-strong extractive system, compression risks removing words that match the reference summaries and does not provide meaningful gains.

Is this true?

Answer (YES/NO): NO